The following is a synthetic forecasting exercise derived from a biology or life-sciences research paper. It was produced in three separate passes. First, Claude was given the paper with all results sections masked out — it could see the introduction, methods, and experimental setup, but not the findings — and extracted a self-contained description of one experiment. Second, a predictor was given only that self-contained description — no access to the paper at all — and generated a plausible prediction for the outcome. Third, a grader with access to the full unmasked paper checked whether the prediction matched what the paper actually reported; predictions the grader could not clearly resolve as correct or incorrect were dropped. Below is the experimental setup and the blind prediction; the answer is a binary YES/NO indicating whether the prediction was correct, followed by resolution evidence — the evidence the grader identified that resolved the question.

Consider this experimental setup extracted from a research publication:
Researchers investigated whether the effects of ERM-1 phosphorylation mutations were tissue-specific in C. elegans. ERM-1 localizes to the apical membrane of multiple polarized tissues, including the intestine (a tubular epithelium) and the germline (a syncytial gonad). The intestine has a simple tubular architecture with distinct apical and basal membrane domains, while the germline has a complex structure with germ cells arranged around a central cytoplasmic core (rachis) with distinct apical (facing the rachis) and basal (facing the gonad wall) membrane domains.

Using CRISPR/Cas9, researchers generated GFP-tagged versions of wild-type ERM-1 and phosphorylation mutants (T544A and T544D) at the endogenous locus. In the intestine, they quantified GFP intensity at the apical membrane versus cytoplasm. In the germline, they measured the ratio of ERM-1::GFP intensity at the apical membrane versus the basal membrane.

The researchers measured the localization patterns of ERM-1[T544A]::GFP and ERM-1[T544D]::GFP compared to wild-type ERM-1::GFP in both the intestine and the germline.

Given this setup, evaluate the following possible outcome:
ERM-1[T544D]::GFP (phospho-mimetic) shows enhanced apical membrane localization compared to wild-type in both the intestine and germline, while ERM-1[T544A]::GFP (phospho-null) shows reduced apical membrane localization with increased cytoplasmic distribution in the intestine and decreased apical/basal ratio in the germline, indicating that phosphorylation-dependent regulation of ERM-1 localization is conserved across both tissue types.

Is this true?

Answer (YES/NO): NO